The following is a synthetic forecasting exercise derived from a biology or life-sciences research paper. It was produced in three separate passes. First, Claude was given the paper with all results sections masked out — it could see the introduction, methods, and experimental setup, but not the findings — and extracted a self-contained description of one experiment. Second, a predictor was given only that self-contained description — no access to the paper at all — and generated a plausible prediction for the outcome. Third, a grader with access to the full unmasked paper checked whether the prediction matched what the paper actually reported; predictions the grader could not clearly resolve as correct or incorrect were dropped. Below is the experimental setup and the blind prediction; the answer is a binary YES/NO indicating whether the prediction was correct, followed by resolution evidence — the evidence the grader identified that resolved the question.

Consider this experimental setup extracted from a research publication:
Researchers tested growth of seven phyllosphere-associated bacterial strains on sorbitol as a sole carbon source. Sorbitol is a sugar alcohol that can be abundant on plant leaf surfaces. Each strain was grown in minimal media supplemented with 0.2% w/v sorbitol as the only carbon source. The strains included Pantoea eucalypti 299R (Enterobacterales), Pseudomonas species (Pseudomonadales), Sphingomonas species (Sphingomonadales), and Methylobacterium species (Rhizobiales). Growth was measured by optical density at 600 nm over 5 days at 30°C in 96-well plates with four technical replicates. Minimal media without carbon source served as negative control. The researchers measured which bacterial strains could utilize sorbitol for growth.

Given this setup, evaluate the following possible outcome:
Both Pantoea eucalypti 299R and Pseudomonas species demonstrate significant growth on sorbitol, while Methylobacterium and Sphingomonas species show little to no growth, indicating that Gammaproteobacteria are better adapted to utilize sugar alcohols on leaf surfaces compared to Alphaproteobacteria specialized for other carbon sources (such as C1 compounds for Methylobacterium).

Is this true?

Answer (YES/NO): NO